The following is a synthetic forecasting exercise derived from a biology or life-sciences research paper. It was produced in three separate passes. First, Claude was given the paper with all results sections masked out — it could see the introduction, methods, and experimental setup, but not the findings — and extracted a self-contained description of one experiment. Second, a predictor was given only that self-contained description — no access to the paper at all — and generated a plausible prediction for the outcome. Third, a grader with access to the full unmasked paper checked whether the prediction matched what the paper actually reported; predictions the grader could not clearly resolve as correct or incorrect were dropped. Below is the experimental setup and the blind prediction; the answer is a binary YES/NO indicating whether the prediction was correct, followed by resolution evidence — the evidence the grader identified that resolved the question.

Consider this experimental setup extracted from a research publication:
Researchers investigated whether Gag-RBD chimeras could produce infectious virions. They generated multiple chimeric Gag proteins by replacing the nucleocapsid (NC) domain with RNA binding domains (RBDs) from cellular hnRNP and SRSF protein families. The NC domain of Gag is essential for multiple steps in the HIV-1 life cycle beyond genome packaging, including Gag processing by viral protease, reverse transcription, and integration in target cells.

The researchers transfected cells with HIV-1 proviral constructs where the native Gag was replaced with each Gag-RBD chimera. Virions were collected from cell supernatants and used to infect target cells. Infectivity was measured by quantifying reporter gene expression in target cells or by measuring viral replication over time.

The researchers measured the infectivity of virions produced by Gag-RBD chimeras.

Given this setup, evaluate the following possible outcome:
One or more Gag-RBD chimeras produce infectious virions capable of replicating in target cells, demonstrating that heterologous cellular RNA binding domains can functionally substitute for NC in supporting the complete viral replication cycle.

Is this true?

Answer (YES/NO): NO